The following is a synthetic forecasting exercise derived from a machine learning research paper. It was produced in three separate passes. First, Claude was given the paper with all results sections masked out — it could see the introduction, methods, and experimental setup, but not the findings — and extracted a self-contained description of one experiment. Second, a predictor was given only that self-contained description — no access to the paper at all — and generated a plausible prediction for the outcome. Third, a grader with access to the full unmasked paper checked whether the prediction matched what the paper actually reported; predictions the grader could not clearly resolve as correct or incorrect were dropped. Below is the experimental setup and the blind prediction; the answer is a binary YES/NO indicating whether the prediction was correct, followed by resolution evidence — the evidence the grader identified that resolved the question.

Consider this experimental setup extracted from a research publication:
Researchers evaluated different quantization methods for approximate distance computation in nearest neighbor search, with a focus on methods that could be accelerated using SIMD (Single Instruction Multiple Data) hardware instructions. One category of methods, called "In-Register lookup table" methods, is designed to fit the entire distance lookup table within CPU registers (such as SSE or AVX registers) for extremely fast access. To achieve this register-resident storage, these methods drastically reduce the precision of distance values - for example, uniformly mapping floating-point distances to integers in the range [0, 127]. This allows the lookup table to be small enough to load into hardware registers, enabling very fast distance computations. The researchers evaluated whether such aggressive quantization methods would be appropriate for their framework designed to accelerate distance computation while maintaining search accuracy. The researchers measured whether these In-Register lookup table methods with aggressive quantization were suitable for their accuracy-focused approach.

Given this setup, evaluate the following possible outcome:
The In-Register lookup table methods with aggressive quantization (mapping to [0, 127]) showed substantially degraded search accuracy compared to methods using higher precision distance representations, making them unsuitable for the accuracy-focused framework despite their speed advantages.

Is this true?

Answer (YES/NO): YES